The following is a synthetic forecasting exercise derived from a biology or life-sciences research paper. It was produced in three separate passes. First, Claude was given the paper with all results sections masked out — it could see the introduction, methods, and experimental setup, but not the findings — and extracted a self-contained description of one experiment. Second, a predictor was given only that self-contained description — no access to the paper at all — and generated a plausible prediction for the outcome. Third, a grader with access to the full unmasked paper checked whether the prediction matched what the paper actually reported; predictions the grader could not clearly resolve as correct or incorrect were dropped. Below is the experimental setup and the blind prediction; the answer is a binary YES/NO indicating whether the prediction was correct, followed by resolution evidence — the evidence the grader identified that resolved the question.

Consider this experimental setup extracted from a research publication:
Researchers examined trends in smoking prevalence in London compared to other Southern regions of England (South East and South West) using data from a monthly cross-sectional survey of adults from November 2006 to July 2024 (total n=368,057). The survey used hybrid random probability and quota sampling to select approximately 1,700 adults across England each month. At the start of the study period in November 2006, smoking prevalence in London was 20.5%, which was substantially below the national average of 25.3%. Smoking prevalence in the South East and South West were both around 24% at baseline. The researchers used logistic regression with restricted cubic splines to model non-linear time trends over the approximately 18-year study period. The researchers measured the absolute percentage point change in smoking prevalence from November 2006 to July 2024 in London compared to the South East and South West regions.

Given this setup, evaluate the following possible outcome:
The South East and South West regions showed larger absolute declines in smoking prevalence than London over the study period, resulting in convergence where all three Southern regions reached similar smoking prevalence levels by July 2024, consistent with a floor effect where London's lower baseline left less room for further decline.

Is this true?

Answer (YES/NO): YES